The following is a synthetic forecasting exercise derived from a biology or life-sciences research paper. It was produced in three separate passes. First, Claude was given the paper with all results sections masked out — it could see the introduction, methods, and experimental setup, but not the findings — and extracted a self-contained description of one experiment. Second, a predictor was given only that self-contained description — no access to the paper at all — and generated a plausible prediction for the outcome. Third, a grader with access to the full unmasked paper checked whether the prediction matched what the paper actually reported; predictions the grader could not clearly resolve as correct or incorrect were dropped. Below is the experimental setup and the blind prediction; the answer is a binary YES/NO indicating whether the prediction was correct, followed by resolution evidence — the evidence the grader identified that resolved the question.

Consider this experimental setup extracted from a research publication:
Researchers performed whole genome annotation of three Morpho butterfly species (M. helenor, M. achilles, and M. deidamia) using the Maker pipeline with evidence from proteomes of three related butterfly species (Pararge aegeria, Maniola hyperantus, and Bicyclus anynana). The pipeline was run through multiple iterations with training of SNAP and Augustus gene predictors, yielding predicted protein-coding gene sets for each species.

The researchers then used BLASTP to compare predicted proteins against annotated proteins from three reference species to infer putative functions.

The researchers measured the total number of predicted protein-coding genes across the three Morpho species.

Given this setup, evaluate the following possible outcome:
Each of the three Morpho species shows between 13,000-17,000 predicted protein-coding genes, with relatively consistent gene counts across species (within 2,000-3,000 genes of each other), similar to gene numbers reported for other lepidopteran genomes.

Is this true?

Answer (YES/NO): NO